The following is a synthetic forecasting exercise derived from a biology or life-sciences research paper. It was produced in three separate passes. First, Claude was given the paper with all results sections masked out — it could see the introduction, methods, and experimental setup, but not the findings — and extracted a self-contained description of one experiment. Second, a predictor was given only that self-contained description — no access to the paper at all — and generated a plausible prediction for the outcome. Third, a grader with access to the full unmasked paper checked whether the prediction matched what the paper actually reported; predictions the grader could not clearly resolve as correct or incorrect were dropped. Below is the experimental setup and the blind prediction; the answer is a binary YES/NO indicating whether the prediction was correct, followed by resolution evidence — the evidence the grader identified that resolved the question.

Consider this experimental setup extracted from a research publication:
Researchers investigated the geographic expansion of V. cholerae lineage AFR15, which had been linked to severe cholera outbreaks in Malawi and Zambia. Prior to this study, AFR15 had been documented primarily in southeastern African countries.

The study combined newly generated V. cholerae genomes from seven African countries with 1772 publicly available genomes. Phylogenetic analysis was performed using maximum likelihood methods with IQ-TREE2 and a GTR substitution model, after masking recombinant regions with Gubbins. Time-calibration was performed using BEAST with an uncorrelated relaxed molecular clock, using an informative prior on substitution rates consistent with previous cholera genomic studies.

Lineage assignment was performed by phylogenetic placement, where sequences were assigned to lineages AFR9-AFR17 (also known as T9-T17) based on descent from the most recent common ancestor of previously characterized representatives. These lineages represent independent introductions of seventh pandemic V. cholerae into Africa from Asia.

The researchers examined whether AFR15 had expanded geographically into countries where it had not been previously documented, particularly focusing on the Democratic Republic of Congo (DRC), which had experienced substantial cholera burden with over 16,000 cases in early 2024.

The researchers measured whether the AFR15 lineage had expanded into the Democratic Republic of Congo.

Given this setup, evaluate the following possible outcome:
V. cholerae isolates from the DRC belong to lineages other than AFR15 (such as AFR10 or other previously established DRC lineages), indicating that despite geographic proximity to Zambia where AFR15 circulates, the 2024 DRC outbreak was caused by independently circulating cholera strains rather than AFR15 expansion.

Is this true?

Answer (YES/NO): NO